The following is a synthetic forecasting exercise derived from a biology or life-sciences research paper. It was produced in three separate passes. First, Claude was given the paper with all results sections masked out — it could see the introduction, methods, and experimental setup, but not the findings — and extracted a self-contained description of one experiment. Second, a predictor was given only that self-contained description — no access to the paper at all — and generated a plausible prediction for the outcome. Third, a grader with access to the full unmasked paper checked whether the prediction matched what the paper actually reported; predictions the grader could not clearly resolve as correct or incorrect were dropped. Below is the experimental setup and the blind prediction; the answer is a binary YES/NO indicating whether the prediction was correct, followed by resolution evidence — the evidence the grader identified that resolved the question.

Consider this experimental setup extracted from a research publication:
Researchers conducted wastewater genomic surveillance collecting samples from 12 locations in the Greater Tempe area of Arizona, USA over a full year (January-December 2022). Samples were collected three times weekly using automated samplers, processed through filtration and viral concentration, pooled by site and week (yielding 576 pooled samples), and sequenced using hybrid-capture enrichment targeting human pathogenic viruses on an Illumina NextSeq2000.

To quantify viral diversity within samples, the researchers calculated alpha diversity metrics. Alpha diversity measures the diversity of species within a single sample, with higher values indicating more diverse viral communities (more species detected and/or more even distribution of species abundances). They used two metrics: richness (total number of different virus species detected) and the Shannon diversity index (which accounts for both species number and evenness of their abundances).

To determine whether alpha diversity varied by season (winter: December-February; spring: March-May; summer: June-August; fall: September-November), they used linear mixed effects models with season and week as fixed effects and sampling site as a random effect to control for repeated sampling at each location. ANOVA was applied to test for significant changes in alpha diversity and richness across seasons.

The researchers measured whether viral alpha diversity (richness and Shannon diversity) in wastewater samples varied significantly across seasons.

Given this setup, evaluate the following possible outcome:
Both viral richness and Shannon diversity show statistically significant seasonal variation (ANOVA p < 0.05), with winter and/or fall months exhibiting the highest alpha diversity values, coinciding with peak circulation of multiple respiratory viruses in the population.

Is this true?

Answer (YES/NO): NO